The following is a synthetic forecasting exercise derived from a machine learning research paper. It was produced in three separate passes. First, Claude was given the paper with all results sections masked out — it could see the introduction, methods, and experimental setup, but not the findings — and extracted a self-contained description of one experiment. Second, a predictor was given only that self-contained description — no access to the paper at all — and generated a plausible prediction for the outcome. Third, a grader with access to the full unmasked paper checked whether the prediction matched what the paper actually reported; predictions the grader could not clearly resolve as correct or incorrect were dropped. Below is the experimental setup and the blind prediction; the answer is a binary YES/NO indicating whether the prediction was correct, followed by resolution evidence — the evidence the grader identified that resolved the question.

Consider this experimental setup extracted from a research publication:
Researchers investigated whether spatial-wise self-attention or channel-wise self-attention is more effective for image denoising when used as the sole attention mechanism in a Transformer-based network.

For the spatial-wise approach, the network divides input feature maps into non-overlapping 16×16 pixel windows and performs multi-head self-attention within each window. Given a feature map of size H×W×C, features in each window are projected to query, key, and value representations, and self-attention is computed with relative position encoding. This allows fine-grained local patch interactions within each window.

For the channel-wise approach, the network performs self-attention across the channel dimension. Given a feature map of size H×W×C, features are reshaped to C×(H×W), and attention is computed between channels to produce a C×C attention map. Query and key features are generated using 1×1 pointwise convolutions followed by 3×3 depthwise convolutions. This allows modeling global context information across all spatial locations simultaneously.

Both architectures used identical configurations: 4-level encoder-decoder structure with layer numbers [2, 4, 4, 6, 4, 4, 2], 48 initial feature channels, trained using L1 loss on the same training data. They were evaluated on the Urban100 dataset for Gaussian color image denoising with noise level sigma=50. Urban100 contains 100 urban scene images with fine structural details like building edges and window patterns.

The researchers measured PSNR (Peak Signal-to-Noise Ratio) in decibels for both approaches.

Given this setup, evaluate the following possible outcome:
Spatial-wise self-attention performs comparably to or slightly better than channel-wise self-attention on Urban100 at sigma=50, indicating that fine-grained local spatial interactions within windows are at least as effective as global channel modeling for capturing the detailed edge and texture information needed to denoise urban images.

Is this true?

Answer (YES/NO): YES